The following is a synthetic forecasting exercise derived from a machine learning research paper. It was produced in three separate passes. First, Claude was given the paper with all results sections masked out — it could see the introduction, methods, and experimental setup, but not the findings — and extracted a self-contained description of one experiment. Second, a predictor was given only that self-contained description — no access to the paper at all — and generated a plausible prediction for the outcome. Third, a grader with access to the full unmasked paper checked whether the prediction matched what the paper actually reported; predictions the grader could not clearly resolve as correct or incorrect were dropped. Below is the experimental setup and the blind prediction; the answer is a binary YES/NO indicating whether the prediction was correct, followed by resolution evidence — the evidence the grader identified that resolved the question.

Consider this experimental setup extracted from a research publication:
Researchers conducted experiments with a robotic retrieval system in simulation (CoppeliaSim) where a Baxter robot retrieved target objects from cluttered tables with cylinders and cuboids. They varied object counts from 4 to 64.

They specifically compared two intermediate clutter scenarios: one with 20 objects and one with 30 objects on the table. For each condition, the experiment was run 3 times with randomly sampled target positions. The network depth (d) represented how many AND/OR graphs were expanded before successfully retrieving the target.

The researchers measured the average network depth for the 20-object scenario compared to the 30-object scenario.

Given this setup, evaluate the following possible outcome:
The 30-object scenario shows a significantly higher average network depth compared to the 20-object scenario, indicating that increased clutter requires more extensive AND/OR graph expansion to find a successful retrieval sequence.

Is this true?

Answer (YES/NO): NO